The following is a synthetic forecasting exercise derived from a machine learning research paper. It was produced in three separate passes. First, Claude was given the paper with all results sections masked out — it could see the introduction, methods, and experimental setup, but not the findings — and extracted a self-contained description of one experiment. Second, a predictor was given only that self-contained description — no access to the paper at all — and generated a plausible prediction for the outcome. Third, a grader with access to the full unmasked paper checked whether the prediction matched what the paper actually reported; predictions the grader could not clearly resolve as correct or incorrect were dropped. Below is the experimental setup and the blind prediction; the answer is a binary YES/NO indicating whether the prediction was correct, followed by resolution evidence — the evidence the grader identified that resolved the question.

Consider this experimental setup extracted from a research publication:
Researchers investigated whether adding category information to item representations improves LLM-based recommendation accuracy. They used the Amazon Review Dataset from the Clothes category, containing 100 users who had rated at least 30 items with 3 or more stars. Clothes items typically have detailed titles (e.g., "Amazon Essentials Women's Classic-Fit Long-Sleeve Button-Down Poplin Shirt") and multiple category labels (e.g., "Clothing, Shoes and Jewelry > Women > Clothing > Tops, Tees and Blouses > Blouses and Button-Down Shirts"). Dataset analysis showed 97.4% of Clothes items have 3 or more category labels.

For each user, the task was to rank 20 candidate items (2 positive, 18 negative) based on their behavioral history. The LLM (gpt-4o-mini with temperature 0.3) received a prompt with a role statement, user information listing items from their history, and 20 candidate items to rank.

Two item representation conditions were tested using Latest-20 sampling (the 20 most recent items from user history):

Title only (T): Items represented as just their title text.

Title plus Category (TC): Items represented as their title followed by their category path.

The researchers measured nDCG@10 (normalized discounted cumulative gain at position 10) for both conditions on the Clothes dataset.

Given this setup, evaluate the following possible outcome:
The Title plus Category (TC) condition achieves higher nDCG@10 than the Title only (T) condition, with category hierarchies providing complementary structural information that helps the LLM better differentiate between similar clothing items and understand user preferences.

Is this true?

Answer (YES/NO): NO